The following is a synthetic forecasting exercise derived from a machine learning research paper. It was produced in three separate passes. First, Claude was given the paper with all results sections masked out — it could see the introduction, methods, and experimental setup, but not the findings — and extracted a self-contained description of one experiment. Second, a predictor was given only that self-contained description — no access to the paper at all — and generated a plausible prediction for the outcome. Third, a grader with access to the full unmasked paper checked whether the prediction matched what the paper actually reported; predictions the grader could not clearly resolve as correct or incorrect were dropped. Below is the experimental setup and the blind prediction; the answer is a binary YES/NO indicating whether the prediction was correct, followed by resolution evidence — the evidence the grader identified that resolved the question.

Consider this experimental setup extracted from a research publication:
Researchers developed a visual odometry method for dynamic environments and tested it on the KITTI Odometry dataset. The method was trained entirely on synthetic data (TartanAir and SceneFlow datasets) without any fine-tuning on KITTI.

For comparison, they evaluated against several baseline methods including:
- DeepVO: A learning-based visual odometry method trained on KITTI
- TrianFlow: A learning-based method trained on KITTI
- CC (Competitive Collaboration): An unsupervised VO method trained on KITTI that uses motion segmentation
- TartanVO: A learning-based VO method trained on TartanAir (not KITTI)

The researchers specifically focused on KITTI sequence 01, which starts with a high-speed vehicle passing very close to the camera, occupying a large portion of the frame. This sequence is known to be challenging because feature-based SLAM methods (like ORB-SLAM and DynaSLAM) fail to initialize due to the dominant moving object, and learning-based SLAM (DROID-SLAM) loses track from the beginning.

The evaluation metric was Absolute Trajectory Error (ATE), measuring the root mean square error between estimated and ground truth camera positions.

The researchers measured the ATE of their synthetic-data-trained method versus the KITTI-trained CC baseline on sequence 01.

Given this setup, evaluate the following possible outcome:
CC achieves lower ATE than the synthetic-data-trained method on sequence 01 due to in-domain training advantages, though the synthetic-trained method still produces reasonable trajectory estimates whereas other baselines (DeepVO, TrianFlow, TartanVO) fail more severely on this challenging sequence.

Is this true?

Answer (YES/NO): YES